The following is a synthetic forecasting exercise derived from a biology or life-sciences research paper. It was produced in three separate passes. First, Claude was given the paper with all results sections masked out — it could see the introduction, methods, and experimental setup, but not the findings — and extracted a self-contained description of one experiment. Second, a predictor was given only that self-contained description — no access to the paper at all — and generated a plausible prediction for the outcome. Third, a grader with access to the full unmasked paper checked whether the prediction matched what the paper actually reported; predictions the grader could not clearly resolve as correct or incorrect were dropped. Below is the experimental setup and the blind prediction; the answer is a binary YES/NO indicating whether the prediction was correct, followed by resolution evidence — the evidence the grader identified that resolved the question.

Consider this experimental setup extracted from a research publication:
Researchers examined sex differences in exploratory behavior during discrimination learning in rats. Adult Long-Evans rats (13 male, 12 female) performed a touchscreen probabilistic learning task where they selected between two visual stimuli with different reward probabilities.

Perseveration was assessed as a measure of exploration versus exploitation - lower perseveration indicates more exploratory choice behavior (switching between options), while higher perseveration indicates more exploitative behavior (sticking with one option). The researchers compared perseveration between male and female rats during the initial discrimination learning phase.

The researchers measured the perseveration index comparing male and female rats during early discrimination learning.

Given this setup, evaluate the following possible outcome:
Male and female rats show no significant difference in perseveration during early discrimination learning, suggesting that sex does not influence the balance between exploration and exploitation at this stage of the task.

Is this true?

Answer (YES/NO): YES